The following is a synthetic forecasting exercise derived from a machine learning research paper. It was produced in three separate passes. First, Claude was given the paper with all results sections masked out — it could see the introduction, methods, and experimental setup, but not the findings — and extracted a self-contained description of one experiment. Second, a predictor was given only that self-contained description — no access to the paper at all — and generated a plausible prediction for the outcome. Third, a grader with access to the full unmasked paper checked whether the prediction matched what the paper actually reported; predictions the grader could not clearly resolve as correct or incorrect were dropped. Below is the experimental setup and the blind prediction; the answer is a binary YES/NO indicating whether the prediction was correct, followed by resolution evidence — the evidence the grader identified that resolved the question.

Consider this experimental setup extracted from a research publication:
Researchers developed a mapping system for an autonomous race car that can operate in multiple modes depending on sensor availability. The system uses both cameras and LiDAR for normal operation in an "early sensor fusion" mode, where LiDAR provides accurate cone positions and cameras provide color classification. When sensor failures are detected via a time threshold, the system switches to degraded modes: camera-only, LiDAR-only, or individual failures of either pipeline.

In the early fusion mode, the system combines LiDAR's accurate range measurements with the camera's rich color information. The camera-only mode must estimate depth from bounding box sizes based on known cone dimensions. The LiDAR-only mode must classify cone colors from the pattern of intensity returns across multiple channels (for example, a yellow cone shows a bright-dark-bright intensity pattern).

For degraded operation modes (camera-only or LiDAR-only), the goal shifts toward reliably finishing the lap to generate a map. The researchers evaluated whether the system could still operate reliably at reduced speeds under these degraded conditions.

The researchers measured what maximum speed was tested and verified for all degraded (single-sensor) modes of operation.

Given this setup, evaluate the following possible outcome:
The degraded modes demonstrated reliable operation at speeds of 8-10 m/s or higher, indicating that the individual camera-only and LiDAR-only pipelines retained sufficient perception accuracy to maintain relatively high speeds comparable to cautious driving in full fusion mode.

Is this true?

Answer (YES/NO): NO